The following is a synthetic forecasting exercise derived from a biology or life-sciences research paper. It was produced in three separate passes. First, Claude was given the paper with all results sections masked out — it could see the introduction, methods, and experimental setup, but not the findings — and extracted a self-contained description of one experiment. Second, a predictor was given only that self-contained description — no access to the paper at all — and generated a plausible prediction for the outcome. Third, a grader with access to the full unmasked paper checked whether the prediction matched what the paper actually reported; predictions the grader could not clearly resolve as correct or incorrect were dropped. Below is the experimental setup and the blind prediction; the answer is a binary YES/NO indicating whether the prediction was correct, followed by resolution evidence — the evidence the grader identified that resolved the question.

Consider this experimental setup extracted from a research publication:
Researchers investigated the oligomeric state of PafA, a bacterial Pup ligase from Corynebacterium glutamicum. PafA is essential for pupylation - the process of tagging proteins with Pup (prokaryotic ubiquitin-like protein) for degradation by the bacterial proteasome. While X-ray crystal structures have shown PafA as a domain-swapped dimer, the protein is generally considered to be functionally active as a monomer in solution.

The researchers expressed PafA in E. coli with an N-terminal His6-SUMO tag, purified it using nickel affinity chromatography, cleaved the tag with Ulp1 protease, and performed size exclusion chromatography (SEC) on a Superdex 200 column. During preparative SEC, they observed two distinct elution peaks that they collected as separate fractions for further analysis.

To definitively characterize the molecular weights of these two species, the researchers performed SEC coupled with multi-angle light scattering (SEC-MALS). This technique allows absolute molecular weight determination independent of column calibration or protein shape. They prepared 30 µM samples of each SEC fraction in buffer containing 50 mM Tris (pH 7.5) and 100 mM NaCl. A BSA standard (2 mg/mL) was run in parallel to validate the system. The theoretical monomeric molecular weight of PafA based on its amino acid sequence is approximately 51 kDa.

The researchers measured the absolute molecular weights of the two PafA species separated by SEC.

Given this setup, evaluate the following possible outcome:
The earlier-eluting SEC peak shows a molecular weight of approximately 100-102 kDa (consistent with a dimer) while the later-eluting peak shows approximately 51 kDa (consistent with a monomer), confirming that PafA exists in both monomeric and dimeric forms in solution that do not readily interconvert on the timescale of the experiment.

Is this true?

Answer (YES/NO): YES